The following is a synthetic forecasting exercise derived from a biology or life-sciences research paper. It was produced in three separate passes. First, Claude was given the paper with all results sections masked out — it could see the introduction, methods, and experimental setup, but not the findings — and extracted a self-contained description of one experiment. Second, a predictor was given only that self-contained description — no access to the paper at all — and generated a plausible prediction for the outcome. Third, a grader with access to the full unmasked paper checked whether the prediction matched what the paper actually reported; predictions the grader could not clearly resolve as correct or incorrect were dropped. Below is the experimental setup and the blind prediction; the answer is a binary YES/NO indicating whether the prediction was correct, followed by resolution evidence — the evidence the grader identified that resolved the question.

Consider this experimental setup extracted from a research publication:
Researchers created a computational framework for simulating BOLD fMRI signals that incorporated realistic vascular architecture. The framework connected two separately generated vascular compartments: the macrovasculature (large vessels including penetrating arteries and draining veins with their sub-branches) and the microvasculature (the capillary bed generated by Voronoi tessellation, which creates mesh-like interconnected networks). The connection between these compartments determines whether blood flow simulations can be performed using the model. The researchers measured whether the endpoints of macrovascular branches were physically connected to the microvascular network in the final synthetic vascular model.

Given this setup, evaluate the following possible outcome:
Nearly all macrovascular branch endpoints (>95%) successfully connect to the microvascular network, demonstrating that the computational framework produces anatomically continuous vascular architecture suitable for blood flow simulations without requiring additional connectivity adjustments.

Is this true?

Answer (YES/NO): YES